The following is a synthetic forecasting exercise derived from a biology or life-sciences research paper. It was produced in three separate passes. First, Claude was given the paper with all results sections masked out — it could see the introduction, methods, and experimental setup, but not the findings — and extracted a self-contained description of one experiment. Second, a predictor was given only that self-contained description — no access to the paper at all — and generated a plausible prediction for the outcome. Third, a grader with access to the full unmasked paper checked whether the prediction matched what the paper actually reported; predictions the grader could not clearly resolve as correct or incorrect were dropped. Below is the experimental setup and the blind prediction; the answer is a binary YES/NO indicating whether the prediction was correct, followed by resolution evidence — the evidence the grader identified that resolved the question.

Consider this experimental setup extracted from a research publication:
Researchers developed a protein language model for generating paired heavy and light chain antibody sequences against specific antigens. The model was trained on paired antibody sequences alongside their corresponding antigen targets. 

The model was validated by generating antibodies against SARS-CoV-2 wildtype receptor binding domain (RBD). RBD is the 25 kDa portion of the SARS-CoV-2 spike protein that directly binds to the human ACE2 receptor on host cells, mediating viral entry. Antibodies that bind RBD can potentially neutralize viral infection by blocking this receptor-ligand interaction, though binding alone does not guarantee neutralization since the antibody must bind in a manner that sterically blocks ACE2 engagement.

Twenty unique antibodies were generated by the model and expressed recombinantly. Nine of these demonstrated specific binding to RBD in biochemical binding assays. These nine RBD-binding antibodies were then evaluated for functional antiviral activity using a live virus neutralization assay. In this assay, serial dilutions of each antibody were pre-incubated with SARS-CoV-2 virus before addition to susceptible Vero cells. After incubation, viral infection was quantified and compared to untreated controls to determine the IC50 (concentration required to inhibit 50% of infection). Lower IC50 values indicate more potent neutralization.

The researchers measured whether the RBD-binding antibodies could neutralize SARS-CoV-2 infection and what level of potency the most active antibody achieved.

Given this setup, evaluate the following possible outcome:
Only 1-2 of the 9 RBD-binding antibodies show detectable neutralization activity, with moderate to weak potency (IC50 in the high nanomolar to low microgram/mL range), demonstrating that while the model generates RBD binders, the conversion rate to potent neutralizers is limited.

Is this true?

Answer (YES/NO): NO